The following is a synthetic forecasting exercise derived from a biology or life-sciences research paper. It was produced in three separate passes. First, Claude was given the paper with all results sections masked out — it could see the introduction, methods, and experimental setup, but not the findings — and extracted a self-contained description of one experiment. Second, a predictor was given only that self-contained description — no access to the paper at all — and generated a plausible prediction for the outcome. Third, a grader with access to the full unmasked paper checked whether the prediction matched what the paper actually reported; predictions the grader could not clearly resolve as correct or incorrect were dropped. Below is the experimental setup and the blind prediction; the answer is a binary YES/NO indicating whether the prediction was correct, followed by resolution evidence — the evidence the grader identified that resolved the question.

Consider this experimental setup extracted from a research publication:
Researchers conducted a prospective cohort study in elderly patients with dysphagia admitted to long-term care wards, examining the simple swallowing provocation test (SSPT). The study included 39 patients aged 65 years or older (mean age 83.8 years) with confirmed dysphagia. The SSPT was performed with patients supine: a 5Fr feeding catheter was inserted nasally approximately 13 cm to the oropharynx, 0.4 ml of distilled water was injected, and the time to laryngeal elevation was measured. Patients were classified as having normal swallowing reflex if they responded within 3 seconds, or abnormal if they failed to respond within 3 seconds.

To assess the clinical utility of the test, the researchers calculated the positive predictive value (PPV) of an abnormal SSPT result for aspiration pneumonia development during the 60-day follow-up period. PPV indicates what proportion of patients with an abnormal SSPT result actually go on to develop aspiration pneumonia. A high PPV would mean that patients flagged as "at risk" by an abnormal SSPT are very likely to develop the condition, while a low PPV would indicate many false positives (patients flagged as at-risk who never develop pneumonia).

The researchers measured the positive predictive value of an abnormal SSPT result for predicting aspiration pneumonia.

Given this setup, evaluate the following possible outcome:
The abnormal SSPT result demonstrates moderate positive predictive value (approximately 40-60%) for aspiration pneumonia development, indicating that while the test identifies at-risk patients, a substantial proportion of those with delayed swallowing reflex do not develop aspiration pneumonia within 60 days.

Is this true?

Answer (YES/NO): NO